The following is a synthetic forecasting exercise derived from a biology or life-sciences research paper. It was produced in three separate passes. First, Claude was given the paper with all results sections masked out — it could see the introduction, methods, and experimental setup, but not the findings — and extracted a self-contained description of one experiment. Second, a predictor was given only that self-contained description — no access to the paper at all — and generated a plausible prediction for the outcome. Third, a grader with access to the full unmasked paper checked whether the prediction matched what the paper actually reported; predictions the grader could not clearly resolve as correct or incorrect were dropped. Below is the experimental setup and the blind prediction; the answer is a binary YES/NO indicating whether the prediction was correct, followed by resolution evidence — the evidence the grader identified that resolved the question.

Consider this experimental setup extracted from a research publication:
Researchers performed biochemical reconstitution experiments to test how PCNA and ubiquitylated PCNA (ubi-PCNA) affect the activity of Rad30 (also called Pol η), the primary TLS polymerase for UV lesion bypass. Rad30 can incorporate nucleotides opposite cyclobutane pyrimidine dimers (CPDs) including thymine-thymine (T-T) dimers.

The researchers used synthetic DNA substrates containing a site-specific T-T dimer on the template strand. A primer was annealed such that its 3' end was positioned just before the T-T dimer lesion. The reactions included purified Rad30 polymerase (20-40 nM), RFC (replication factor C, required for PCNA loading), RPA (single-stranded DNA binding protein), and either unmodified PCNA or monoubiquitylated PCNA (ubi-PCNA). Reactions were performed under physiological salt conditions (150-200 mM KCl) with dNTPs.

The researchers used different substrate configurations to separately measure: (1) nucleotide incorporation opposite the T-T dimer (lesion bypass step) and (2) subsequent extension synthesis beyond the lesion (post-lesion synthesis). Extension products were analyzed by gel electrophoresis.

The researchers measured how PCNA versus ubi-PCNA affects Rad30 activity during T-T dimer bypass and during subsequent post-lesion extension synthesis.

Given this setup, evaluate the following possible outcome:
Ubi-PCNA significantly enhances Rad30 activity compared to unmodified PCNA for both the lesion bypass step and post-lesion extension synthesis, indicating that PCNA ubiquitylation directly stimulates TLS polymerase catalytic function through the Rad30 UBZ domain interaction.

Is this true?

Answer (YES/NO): NO